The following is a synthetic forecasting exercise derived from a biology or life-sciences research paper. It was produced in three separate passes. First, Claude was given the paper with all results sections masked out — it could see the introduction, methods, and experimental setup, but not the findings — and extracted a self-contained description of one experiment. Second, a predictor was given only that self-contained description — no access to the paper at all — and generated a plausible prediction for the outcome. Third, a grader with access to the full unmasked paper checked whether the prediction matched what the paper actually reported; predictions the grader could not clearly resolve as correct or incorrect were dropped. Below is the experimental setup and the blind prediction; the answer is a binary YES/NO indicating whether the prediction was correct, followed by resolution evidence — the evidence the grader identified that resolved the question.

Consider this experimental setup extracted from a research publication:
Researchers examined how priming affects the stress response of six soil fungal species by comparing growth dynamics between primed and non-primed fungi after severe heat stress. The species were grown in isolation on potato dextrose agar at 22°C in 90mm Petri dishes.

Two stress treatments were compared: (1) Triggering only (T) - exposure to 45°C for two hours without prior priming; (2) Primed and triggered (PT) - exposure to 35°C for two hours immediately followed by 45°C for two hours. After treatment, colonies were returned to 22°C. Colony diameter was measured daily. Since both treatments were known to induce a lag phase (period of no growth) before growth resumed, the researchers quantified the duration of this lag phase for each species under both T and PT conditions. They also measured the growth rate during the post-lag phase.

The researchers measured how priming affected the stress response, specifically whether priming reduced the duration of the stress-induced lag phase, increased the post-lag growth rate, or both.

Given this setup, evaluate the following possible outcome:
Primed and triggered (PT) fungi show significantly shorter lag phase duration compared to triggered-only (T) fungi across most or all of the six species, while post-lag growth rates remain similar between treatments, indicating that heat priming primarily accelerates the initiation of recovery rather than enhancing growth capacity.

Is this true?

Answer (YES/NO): YES